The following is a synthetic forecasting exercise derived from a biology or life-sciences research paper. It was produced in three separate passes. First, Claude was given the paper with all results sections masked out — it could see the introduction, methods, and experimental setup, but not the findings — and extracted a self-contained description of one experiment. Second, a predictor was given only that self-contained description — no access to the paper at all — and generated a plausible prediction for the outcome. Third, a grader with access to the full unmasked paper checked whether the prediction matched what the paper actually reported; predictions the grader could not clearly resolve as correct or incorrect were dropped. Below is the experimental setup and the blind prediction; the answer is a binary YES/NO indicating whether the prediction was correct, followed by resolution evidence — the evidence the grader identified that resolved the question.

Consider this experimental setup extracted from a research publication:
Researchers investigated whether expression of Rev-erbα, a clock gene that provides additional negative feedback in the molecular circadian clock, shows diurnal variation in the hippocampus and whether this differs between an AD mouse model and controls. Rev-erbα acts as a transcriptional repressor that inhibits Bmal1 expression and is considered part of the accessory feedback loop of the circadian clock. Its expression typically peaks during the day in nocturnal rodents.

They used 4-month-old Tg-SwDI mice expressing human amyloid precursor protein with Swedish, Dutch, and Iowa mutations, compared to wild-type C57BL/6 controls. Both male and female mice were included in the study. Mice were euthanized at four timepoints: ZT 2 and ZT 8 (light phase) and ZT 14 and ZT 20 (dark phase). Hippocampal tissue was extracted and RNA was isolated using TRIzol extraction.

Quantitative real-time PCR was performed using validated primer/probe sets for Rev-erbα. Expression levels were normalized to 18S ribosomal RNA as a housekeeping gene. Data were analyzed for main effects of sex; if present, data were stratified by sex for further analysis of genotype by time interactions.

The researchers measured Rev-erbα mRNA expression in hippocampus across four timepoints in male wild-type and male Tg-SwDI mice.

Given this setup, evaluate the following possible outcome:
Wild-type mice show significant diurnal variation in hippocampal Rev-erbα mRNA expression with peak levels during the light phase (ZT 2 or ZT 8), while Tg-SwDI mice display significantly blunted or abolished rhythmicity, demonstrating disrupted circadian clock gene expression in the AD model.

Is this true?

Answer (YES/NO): NO